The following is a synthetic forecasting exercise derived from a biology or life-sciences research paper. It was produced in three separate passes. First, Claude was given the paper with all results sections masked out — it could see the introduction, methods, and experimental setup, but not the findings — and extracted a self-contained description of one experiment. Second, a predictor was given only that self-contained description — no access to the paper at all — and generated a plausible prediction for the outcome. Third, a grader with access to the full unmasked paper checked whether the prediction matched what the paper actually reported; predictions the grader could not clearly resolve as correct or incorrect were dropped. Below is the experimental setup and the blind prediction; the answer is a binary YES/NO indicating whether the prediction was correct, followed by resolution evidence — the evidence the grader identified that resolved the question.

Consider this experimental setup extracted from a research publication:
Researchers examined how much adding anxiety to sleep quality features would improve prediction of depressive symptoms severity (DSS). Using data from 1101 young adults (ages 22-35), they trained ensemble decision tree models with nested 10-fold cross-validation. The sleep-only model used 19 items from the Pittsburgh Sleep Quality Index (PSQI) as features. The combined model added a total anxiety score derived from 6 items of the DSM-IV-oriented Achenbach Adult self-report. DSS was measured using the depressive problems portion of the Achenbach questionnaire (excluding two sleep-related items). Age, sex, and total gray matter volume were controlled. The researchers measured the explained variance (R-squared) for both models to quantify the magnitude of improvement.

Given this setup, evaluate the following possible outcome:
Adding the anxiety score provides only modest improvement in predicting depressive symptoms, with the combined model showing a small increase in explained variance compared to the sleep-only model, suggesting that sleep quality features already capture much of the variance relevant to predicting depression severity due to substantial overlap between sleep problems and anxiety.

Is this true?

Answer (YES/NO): NO